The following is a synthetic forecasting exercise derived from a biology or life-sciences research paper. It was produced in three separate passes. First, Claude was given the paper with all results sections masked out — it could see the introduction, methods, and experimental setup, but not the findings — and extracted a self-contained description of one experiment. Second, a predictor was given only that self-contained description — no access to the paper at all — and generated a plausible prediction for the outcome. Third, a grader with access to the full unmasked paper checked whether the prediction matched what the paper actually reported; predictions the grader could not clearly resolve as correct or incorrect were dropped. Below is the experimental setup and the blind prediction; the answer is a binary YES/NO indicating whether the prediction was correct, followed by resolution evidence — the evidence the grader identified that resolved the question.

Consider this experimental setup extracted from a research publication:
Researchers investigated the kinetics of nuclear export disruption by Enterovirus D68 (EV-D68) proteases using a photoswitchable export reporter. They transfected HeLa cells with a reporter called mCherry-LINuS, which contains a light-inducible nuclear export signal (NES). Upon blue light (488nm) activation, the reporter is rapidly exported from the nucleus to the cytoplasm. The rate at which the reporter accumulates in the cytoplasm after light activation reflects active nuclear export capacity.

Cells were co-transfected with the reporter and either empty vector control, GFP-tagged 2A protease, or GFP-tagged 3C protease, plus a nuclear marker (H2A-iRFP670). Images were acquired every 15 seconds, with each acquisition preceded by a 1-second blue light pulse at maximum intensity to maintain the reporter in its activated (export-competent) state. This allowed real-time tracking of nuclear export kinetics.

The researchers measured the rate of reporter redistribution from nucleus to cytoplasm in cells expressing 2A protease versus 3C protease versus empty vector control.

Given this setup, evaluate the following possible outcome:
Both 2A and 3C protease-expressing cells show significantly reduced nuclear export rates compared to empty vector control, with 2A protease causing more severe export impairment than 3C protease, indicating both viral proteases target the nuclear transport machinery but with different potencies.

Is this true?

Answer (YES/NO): NO